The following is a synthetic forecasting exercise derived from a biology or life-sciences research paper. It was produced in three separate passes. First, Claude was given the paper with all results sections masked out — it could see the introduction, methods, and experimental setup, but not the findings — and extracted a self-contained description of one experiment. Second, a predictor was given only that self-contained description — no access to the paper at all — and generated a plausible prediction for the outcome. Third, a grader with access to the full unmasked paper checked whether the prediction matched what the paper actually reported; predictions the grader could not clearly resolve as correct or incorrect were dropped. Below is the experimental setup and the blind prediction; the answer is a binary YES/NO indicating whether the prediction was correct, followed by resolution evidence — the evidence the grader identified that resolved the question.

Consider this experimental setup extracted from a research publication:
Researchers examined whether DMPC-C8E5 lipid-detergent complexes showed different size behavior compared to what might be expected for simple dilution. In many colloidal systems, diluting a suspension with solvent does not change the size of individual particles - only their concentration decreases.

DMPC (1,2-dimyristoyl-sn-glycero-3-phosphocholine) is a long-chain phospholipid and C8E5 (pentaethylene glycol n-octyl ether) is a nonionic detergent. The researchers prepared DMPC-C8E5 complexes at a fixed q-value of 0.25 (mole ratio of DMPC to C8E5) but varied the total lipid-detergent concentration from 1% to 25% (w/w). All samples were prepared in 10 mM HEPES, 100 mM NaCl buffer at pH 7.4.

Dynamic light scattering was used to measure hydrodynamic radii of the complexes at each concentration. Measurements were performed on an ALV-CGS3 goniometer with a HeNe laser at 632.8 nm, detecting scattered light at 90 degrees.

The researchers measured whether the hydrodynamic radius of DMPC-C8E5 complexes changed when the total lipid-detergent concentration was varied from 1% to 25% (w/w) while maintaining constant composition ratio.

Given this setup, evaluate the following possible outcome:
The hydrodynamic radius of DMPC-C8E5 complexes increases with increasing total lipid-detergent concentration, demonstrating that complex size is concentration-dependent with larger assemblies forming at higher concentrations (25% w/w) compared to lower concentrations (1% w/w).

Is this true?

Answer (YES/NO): NO